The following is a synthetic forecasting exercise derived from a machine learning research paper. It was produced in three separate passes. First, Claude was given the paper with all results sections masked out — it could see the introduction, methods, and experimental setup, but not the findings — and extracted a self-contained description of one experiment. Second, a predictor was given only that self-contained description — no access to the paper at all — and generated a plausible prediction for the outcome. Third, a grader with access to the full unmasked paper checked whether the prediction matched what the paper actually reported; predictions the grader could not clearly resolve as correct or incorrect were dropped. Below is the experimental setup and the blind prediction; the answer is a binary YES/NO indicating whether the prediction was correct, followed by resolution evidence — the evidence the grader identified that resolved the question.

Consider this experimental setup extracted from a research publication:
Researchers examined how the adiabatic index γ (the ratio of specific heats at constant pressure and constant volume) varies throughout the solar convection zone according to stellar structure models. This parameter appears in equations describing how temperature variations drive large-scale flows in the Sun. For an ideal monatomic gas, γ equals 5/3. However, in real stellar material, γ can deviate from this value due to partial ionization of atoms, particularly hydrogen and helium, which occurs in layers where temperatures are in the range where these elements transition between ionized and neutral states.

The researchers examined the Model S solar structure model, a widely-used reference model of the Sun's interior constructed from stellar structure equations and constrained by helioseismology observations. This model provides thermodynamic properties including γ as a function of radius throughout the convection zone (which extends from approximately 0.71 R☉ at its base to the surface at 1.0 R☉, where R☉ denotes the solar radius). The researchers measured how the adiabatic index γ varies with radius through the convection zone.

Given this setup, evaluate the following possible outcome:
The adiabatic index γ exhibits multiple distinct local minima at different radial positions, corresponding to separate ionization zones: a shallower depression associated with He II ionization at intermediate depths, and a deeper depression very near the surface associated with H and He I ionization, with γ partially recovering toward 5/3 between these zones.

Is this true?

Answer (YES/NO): NO